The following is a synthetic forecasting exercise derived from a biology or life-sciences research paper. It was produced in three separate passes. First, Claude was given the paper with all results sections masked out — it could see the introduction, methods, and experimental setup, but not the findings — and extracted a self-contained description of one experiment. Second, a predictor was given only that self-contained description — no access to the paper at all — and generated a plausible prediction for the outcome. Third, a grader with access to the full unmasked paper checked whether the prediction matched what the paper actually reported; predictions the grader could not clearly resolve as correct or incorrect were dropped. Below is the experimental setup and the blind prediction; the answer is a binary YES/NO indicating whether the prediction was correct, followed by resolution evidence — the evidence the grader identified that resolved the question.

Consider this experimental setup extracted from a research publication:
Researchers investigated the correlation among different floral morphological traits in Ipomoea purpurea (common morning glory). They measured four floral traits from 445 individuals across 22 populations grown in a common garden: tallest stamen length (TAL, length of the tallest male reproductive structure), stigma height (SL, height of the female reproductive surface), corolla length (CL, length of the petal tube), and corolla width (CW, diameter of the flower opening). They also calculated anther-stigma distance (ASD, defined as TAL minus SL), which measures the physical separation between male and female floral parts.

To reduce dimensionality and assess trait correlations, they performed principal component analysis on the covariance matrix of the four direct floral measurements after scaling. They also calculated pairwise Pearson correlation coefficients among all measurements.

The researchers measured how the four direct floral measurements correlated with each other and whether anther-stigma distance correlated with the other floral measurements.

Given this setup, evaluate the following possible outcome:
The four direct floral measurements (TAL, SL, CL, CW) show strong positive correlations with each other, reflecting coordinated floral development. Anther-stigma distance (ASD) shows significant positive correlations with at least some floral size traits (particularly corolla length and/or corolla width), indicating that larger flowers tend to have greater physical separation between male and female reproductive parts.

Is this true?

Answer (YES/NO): NO